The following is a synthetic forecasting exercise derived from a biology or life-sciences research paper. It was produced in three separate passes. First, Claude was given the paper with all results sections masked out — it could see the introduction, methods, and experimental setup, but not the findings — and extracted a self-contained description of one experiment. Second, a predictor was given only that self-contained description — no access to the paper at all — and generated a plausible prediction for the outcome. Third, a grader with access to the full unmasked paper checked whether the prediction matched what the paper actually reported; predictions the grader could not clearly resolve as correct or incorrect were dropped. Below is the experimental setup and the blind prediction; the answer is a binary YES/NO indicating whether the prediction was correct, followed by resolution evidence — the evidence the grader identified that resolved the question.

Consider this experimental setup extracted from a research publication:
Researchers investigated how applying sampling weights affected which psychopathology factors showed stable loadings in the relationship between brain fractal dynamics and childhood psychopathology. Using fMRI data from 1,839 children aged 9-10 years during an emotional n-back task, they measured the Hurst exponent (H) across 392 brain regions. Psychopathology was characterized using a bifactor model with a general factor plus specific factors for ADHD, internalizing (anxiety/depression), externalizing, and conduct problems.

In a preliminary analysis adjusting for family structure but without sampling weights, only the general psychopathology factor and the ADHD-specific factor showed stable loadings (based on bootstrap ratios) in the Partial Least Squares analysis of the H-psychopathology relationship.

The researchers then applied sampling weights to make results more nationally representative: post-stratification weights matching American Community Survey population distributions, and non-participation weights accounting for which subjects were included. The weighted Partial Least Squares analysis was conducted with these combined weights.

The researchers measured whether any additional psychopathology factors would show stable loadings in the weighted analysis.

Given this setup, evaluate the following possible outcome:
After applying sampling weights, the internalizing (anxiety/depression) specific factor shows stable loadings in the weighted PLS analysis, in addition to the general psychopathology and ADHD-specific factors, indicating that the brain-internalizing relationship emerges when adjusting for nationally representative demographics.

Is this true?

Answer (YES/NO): YES